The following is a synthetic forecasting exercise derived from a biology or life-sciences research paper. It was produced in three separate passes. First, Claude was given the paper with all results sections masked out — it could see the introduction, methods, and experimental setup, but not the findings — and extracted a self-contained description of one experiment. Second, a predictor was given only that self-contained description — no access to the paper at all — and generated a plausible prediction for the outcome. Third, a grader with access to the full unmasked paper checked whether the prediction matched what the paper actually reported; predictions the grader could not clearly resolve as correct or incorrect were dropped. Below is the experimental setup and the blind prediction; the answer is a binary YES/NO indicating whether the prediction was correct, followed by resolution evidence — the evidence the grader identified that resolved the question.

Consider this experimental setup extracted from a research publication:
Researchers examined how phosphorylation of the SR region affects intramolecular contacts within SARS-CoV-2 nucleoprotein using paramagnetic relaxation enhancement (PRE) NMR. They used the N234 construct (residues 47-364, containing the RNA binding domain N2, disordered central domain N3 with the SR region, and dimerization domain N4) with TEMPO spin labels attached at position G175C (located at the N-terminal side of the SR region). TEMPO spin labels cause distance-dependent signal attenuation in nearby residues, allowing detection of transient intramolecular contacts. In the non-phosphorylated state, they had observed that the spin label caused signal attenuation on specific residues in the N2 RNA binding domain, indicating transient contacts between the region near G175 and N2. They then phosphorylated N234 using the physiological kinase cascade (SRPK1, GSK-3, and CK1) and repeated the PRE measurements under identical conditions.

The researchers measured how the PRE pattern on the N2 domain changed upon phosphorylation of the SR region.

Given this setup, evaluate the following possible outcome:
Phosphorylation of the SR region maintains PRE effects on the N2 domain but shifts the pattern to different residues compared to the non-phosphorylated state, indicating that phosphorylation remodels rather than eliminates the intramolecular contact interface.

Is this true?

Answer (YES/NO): NO